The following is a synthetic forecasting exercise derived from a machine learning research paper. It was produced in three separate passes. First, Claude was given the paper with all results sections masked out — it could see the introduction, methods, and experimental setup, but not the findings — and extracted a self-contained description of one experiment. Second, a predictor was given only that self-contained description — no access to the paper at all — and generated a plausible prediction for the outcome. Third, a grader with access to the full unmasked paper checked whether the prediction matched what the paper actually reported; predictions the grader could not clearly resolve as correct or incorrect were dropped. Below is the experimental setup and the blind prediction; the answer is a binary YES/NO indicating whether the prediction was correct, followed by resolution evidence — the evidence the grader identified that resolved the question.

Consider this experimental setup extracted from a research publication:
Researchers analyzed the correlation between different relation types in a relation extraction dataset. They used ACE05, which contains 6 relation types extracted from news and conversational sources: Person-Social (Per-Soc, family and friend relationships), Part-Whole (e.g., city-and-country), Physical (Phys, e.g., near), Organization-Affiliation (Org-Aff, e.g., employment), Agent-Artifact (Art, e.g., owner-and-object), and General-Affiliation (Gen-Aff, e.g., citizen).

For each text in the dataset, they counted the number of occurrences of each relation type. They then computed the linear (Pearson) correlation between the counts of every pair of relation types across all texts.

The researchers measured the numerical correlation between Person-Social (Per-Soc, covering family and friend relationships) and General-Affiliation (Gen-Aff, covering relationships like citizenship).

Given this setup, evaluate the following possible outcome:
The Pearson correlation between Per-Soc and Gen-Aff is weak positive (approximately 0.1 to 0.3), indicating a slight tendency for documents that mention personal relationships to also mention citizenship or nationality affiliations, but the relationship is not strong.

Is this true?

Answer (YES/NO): NO